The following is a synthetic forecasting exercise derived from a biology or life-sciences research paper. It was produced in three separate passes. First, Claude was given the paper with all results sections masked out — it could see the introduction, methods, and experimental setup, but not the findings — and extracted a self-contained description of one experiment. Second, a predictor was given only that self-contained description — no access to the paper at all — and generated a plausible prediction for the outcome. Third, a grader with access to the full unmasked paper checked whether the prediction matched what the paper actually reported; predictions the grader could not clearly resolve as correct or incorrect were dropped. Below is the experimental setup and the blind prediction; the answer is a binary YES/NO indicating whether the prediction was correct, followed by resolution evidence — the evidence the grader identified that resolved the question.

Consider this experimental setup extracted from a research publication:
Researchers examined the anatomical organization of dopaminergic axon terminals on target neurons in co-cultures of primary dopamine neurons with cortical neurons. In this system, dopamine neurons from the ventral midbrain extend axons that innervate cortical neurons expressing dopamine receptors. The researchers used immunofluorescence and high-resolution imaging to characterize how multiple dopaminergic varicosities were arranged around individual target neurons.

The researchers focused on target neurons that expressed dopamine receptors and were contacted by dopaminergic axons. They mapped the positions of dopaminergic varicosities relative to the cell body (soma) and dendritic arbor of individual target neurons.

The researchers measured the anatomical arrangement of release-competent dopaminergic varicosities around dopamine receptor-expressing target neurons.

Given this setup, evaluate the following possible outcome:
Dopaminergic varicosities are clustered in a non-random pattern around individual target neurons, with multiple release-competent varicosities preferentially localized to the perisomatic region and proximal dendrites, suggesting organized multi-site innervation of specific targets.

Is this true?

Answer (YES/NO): YES